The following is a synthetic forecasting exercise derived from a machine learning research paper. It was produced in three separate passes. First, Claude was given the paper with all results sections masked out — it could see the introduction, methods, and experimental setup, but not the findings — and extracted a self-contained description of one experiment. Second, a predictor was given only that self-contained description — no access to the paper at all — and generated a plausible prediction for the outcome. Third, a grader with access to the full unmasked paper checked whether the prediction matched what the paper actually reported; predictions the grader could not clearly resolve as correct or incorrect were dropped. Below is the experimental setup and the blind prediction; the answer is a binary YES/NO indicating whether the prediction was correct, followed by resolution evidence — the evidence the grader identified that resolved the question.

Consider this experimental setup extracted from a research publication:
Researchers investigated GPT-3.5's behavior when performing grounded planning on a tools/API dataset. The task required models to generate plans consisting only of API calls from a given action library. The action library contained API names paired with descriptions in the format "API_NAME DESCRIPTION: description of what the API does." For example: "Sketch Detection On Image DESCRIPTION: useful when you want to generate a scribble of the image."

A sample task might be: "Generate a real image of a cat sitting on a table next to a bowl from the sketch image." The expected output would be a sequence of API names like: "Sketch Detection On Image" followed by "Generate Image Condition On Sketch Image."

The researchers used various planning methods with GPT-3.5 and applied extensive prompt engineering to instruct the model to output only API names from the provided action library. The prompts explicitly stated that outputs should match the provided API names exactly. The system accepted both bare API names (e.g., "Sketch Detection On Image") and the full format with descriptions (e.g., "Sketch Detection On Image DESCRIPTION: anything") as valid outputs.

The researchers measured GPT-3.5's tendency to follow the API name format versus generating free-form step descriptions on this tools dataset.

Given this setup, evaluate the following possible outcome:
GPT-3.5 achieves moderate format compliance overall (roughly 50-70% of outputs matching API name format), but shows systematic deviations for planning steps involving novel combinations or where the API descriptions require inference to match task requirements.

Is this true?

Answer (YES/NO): NO